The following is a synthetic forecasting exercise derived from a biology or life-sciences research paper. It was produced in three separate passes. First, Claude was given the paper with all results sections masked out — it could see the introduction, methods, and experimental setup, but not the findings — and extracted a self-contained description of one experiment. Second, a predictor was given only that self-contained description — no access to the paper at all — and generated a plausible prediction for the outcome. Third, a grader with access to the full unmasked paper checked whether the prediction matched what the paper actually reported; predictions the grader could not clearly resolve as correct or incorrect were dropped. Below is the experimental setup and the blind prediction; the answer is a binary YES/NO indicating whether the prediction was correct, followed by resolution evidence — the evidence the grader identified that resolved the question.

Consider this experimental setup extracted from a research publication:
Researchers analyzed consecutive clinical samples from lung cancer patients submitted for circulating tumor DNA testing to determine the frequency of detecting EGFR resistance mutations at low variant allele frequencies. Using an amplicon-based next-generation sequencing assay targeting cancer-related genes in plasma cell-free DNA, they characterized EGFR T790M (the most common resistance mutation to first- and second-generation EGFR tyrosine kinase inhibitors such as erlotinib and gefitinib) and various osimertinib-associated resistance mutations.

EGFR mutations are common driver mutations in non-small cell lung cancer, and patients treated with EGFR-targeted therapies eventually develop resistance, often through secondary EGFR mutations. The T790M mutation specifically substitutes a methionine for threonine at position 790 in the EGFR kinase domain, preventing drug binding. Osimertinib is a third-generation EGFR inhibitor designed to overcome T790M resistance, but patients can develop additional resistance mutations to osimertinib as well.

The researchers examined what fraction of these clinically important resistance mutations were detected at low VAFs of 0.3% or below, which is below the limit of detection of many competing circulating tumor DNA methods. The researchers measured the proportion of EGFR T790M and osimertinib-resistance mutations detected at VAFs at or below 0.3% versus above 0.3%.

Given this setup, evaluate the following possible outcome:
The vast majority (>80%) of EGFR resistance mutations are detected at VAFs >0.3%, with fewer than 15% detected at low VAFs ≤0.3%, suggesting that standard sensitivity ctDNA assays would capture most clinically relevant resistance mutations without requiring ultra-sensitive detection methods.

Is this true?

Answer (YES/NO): NO